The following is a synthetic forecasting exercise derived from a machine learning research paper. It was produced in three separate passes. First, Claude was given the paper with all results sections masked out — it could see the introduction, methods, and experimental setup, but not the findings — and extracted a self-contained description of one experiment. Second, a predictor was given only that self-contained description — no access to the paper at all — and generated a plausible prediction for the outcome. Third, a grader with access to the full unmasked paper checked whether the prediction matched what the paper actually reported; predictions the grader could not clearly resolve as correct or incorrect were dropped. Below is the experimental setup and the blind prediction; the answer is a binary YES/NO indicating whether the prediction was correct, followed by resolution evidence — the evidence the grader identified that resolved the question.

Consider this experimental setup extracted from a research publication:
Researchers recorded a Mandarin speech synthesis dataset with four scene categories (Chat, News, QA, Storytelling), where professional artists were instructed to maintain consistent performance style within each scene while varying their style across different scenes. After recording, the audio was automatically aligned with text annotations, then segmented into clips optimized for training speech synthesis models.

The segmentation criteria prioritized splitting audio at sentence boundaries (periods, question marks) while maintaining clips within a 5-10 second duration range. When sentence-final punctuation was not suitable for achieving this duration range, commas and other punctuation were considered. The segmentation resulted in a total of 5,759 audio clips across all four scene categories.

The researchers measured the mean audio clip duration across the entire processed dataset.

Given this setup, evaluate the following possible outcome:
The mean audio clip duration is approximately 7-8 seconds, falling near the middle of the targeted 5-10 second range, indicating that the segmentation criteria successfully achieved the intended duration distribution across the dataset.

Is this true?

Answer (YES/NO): NO